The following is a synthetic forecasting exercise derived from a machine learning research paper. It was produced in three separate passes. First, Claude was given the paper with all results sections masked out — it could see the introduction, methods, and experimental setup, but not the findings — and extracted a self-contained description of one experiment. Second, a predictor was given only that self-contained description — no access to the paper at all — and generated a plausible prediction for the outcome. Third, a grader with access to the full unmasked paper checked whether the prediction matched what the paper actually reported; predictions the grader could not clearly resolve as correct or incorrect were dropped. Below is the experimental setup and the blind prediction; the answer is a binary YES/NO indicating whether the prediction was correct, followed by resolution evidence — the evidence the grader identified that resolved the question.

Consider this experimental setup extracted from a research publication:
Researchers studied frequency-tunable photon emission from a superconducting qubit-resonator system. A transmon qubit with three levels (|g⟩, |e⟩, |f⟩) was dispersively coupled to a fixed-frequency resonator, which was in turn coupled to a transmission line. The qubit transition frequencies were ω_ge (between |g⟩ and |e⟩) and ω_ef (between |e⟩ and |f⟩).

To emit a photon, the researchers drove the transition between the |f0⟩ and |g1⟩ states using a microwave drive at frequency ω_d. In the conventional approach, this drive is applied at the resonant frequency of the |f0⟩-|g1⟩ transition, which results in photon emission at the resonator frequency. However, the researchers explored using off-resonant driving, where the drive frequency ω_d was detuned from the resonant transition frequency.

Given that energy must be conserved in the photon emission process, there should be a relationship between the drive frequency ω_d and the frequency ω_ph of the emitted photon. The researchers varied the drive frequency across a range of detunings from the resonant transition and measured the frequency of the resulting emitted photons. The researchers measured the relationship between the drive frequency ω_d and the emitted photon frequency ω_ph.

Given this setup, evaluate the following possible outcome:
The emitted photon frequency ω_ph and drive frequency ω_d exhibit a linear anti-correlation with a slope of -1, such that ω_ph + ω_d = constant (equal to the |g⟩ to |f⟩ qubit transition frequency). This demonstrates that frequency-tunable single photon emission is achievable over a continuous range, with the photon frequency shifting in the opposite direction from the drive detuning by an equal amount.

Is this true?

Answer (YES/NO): NO